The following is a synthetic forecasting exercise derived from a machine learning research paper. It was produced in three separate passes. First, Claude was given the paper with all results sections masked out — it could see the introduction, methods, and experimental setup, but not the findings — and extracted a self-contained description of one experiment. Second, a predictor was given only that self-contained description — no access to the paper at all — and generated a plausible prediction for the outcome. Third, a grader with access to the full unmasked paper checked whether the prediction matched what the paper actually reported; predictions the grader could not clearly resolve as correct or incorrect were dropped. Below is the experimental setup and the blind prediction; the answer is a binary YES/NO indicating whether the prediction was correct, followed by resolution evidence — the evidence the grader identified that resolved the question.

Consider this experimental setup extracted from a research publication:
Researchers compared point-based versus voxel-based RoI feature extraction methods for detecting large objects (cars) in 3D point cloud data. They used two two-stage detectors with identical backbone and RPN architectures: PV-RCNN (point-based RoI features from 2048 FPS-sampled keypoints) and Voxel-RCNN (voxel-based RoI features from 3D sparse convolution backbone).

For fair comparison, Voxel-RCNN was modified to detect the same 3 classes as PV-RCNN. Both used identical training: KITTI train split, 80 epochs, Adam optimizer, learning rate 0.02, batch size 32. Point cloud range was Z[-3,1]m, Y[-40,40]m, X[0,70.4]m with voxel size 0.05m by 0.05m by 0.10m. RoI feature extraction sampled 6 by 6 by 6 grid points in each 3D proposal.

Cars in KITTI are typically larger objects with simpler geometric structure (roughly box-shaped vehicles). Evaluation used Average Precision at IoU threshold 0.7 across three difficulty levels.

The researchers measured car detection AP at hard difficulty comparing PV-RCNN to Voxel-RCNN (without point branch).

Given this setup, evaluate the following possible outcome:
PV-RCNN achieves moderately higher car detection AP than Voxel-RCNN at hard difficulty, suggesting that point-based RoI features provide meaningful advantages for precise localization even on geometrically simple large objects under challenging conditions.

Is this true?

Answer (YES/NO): NO